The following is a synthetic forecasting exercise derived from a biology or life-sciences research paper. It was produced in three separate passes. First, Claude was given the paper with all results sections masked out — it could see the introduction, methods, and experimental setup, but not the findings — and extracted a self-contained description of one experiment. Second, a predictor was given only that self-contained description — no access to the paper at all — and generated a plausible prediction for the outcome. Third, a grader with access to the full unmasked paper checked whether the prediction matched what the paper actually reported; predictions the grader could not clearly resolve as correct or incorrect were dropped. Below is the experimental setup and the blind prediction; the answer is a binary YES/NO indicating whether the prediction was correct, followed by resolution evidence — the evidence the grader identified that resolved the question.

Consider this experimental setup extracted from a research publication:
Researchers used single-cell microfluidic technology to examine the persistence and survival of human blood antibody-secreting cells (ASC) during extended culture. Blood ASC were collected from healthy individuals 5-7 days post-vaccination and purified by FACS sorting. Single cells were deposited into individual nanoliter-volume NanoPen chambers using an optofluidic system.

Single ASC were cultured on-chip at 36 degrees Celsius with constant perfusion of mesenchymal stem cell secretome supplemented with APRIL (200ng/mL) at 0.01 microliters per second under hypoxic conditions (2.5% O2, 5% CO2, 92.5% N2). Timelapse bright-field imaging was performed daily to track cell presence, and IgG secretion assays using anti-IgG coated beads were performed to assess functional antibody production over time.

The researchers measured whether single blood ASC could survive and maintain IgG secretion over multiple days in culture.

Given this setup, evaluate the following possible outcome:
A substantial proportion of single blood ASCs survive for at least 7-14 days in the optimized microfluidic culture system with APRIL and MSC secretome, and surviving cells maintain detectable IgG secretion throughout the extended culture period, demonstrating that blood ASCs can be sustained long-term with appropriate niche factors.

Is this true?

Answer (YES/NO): YES